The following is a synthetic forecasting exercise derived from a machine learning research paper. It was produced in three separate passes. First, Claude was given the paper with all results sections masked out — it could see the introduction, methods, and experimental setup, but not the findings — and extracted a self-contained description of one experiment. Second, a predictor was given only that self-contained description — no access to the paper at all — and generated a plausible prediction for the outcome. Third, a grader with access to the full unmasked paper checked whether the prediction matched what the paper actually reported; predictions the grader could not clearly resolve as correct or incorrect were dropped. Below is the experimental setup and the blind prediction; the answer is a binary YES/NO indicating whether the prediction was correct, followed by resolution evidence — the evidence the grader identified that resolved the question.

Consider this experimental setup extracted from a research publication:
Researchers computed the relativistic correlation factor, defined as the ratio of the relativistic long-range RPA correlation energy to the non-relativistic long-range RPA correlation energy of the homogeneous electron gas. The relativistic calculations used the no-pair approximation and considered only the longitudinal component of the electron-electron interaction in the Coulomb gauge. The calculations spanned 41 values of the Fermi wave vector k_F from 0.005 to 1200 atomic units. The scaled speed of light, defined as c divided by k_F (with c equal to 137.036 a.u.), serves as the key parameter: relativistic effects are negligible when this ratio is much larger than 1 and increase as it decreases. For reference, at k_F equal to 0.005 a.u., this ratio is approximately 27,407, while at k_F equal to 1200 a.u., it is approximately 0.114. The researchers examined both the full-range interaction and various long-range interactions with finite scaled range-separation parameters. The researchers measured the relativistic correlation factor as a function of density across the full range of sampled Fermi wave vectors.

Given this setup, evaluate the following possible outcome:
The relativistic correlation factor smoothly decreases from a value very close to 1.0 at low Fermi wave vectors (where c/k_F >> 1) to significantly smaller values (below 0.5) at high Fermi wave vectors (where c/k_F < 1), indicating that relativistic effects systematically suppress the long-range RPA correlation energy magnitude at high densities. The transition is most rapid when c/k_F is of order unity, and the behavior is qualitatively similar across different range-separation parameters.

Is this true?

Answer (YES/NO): NO